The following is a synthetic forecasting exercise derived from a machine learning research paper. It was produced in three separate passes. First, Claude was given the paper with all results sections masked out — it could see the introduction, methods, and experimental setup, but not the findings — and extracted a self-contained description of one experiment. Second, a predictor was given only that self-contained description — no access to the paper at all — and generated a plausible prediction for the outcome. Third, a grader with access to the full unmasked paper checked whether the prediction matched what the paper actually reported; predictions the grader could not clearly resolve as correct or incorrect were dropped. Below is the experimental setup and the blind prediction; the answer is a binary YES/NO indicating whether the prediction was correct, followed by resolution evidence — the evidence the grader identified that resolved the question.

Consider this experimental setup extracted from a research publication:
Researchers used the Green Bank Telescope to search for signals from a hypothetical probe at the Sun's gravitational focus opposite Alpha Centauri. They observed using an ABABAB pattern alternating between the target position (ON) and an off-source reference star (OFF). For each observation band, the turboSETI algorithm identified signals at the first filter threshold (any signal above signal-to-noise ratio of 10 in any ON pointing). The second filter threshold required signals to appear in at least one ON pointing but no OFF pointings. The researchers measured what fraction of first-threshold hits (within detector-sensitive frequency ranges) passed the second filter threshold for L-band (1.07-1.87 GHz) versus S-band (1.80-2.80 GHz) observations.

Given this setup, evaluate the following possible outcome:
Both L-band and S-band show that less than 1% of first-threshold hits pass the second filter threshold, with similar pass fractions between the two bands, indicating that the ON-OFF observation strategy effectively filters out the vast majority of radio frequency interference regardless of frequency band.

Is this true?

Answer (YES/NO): NO